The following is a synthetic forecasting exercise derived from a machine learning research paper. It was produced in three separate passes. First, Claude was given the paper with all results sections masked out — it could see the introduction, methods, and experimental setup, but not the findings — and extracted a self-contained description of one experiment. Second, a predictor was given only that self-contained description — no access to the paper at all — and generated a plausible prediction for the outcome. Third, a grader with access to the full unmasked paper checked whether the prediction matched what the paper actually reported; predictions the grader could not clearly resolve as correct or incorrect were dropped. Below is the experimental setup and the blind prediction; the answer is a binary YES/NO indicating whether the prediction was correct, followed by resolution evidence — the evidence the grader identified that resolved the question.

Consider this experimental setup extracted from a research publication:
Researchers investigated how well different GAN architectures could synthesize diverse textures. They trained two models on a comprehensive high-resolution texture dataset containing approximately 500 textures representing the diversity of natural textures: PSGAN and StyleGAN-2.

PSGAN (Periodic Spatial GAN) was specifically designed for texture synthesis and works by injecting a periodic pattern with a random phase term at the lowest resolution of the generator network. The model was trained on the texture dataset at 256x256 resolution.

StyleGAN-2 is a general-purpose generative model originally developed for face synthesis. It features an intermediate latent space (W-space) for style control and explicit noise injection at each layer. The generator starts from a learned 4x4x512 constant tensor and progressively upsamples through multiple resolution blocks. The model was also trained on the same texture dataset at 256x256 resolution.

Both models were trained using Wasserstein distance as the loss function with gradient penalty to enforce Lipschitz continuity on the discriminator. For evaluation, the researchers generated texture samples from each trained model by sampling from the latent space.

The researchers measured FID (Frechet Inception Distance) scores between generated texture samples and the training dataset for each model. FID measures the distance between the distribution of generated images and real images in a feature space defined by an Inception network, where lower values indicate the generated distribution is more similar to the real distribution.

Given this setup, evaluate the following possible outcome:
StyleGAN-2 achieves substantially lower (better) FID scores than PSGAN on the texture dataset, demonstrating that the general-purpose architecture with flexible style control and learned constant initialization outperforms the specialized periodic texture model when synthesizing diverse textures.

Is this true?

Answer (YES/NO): YES